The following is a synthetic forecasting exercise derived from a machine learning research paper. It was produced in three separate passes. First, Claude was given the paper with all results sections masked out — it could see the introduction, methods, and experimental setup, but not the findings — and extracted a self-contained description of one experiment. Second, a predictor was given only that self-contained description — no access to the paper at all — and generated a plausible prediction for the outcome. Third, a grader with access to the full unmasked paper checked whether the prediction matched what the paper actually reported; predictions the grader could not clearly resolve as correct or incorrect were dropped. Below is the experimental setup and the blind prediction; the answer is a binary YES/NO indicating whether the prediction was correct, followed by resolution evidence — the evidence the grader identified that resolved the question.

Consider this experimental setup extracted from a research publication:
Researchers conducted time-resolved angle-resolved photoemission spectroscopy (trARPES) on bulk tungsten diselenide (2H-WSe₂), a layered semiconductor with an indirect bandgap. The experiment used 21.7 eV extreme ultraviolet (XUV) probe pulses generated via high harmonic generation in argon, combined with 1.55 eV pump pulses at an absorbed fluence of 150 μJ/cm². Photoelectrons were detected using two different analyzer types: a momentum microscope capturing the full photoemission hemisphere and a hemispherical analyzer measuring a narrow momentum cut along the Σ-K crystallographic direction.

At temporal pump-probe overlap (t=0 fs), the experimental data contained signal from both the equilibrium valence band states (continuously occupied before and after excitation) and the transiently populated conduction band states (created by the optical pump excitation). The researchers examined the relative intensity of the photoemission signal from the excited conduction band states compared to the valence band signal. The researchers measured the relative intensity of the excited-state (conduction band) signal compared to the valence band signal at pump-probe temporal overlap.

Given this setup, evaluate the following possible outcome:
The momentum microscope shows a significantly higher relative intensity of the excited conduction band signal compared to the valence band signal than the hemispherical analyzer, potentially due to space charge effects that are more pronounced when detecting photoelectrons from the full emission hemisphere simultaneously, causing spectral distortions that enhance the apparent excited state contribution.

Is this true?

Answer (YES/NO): NO